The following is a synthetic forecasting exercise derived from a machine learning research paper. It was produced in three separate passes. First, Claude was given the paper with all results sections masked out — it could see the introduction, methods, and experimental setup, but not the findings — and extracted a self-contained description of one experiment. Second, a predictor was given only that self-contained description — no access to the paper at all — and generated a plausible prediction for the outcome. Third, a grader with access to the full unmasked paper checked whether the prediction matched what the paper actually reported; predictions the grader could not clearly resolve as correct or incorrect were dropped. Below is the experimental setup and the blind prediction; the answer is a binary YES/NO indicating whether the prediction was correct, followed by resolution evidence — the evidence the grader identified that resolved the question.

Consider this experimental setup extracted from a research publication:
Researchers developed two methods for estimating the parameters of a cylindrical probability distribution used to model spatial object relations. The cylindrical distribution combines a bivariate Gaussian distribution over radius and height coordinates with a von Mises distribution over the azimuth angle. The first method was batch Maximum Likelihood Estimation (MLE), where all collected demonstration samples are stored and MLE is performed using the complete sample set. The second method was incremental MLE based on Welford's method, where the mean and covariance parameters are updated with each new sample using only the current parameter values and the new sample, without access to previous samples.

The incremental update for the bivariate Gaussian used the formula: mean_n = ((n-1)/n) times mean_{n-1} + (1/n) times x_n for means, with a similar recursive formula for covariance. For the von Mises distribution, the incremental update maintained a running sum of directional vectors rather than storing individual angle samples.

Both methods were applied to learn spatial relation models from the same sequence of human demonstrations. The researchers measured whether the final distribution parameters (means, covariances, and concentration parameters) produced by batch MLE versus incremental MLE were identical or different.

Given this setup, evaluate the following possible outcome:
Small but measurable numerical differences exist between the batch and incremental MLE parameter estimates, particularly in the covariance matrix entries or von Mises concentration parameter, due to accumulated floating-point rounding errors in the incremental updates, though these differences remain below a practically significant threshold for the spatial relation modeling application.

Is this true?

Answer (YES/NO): NO